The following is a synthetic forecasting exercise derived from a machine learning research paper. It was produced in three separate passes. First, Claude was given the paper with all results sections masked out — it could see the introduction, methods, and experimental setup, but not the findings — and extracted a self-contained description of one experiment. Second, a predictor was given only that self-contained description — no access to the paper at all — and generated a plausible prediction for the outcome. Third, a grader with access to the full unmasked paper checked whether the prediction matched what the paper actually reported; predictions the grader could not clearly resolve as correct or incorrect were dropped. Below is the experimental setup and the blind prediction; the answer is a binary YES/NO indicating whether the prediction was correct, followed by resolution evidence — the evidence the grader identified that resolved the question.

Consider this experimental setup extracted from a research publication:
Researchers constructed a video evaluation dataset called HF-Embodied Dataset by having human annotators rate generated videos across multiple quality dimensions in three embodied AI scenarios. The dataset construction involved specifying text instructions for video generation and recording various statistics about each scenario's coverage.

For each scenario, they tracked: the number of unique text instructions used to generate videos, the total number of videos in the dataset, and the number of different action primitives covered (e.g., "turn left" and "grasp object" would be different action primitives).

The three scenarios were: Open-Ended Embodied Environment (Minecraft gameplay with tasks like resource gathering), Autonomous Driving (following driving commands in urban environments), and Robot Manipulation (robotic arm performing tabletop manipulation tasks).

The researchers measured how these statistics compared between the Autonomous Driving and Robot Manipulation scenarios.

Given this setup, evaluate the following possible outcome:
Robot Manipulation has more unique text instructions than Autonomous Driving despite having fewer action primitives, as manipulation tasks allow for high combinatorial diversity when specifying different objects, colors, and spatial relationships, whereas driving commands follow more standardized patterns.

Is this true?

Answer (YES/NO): NO